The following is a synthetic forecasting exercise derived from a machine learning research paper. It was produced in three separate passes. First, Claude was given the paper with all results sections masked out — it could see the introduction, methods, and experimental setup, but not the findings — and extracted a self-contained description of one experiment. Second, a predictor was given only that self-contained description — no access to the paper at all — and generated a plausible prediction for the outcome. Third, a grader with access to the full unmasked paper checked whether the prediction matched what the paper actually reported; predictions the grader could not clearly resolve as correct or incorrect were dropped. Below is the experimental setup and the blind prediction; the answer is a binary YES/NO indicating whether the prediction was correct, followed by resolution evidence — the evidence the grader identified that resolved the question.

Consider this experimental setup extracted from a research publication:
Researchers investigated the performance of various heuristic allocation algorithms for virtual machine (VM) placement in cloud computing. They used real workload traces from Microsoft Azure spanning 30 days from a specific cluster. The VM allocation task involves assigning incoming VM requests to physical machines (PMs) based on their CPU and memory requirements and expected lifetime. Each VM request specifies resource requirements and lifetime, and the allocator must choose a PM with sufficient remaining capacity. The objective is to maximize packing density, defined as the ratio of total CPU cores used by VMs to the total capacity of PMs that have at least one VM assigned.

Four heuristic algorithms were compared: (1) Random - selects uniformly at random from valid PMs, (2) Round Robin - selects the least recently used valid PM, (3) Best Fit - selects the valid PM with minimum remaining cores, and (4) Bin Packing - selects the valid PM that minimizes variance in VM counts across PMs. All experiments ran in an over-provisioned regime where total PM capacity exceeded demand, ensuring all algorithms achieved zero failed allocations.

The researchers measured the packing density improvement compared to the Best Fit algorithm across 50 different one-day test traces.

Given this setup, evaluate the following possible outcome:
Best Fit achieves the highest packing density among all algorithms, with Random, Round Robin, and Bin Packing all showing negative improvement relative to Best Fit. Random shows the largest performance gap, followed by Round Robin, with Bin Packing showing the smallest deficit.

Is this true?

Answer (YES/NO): NO